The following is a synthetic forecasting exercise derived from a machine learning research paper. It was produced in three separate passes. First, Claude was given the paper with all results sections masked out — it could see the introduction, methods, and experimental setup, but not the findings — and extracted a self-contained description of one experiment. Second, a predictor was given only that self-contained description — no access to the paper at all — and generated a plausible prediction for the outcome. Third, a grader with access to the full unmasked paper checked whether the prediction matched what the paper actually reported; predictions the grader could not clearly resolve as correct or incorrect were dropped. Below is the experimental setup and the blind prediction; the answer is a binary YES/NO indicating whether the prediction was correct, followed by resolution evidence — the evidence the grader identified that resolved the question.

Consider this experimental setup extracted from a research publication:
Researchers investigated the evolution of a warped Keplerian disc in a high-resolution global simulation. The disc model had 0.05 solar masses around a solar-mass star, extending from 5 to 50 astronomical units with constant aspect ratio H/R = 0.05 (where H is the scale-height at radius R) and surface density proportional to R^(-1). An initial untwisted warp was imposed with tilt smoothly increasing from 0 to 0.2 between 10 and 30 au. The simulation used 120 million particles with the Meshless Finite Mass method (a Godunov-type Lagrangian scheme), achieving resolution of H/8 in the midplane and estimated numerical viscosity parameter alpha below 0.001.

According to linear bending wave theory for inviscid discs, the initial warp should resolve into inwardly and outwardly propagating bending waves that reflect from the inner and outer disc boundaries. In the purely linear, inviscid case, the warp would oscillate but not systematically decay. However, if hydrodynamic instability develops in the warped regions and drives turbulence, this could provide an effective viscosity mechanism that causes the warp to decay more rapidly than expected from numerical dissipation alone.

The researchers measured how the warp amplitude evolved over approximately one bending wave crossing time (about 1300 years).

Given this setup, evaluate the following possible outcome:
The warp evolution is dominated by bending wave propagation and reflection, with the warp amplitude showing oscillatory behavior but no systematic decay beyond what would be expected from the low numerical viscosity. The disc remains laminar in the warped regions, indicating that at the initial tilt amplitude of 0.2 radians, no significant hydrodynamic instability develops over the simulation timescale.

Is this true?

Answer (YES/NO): NO